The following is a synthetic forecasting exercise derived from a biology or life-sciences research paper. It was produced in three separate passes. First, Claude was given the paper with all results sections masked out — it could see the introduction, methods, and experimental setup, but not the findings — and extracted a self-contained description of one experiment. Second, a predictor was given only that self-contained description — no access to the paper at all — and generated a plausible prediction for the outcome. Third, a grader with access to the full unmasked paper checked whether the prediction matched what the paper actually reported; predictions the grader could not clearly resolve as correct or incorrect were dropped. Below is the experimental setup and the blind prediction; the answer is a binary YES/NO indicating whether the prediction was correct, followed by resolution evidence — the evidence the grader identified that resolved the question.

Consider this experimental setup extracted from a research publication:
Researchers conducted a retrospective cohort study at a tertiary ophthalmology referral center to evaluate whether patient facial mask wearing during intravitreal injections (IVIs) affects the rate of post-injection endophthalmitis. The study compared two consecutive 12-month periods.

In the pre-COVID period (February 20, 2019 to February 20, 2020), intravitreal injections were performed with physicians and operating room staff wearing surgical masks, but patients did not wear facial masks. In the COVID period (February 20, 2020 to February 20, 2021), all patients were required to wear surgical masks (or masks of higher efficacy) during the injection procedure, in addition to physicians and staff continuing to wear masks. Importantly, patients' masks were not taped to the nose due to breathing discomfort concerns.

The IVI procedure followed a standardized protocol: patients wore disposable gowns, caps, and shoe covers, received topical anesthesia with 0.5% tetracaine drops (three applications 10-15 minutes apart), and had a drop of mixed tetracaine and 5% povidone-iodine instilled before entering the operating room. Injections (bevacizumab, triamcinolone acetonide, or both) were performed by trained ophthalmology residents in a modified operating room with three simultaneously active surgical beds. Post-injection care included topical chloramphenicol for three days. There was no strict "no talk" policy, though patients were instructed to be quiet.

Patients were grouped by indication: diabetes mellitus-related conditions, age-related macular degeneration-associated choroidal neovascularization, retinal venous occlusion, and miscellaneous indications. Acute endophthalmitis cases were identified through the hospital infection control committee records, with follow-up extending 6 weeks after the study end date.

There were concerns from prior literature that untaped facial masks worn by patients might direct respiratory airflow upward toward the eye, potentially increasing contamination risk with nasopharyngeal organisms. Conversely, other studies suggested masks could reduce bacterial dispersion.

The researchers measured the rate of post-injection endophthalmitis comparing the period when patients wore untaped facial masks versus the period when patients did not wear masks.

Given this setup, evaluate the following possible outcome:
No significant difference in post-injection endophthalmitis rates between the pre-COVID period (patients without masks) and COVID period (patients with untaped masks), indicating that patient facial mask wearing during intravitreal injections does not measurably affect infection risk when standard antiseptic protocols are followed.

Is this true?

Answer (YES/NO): YES